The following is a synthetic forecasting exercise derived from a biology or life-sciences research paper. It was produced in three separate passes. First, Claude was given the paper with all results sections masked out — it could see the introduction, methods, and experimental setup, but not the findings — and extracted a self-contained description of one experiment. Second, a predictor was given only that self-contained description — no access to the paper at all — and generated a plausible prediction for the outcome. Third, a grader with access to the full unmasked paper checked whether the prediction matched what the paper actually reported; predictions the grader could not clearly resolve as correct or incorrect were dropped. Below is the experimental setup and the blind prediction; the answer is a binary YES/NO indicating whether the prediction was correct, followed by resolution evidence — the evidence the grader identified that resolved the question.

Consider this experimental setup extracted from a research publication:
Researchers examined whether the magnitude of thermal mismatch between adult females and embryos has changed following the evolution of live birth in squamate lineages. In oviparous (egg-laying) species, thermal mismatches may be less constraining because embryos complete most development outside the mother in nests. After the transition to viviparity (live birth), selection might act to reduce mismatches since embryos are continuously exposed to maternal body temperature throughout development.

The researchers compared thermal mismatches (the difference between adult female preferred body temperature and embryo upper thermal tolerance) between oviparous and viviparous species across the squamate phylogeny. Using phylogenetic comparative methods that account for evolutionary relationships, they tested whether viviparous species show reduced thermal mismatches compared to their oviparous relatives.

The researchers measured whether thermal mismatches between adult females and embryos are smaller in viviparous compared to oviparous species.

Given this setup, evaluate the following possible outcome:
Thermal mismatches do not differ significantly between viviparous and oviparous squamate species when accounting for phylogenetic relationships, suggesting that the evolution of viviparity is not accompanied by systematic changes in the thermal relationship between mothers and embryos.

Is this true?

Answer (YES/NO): YES